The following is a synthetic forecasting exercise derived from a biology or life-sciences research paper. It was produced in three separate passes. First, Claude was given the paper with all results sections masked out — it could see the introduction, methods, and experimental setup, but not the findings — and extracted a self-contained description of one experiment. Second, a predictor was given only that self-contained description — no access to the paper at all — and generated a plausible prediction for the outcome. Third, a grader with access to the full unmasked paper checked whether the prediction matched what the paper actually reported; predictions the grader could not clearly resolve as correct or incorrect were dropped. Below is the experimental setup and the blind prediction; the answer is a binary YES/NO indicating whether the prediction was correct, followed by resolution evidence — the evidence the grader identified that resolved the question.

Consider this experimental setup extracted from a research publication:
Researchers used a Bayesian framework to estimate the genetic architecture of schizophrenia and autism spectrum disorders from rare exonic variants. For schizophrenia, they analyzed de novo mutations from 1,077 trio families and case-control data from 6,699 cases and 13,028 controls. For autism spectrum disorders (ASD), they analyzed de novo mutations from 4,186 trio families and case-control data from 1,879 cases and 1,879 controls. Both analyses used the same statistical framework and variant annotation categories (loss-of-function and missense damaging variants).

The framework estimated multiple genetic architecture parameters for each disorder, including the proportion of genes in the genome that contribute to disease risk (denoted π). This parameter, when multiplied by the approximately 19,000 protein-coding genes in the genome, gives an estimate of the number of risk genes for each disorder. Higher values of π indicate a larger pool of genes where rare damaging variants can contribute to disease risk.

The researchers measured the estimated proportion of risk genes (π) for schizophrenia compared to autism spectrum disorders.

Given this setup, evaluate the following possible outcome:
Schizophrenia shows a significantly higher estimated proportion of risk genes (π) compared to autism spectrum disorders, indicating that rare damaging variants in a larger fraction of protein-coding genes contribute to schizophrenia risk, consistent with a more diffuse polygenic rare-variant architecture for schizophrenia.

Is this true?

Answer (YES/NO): YES